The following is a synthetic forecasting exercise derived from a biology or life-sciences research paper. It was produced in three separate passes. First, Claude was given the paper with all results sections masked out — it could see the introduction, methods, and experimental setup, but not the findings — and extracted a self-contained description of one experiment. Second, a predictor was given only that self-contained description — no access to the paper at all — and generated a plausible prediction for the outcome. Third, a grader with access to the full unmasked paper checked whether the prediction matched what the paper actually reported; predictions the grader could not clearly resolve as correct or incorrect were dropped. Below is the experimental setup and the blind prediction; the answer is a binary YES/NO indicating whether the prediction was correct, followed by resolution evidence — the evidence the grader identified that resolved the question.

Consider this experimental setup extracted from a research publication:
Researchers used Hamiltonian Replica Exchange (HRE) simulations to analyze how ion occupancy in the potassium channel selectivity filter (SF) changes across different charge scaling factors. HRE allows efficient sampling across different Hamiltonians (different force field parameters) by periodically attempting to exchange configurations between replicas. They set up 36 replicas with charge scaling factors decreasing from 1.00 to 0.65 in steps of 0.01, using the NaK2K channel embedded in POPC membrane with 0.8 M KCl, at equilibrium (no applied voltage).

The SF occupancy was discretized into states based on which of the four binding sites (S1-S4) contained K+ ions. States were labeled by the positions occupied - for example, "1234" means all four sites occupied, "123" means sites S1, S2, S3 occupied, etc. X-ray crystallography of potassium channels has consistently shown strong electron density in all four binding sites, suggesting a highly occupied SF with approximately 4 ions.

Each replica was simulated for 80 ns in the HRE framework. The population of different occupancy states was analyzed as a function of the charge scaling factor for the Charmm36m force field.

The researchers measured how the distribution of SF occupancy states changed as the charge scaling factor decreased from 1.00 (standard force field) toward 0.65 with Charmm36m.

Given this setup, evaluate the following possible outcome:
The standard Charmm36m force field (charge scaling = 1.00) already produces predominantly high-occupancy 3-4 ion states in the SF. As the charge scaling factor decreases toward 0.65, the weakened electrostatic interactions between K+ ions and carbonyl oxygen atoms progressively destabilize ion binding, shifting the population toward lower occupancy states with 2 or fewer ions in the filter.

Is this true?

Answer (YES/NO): NO